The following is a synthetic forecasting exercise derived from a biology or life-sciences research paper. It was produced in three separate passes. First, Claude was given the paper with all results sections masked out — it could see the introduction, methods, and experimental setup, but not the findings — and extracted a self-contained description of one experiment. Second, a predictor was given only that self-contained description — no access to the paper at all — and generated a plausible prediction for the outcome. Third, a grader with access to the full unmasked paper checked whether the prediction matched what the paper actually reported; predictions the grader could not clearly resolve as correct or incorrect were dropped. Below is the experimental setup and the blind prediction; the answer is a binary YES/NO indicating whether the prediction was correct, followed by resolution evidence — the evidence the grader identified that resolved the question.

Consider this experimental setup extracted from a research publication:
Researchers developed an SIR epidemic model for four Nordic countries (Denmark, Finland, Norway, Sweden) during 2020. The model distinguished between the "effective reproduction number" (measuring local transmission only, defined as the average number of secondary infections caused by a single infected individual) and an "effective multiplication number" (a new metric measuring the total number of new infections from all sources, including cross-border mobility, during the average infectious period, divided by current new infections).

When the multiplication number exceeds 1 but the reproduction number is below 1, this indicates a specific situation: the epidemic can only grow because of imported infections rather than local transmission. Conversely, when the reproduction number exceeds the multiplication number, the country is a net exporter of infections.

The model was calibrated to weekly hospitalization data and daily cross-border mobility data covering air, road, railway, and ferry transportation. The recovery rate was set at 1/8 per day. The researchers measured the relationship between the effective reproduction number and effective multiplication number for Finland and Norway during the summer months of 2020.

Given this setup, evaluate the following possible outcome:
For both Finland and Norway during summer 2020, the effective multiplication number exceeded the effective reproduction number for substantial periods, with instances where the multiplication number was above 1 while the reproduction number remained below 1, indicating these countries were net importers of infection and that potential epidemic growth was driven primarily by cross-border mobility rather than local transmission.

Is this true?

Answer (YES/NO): YES